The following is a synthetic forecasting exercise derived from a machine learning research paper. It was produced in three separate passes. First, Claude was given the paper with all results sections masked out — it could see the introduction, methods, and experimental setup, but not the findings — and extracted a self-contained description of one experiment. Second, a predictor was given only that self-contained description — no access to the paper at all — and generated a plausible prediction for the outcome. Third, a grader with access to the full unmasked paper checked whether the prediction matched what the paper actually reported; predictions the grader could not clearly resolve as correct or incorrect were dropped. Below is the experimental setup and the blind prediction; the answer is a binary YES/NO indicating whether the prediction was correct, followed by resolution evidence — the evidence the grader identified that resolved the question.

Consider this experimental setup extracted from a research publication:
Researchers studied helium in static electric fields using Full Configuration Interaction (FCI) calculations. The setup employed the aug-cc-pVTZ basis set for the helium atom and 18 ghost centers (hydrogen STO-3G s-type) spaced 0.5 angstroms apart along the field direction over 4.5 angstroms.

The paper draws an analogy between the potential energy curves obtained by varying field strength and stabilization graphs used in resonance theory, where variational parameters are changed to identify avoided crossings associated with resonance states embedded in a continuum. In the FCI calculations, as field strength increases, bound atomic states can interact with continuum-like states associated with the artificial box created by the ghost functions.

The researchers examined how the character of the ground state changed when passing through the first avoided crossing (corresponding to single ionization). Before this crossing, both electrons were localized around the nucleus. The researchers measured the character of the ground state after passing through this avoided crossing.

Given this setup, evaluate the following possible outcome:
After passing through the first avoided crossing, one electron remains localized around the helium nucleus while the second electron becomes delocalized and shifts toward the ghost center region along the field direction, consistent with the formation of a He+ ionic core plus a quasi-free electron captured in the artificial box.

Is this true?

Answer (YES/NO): YES